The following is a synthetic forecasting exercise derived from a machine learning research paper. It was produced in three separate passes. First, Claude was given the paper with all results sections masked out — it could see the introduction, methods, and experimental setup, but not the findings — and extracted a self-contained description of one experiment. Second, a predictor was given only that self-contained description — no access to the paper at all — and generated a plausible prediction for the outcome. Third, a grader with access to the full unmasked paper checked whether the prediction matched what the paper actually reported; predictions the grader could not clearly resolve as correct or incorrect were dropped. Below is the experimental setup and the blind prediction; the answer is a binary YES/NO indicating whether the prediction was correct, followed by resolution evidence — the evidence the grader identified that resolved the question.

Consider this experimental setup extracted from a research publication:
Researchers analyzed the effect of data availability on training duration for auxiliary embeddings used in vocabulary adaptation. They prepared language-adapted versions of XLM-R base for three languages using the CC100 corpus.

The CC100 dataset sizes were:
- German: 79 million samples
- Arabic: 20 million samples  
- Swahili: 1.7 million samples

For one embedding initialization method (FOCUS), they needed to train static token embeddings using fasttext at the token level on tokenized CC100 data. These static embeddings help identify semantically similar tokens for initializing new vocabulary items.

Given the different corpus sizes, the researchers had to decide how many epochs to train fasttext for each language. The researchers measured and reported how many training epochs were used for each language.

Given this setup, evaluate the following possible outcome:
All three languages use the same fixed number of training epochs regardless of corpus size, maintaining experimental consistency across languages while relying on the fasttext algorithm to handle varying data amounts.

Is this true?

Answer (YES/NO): NO